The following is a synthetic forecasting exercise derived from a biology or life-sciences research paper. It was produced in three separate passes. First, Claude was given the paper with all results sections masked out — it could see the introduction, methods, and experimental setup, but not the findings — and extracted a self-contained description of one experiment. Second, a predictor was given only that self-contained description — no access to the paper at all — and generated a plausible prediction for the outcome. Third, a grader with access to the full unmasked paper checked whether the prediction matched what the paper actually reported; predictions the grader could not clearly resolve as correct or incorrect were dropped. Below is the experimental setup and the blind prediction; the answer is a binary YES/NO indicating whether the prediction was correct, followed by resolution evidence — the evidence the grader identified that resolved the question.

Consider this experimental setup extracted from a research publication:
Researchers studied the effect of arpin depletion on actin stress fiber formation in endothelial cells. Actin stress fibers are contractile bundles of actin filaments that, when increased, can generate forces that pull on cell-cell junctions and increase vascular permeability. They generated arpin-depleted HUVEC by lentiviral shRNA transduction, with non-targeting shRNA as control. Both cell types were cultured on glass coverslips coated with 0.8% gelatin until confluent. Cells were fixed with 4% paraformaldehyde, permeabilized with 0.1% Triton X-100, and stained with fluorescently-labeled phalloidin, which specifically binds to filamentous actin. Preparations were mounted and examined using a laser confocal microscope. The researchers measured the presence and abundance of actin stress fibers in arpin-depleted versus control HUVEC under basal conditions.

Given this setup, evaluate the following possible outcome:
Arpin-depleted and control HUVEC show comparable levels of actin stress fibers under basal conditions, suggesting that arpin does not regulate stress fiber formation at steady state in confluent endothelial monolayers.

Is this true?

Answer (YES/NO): NO